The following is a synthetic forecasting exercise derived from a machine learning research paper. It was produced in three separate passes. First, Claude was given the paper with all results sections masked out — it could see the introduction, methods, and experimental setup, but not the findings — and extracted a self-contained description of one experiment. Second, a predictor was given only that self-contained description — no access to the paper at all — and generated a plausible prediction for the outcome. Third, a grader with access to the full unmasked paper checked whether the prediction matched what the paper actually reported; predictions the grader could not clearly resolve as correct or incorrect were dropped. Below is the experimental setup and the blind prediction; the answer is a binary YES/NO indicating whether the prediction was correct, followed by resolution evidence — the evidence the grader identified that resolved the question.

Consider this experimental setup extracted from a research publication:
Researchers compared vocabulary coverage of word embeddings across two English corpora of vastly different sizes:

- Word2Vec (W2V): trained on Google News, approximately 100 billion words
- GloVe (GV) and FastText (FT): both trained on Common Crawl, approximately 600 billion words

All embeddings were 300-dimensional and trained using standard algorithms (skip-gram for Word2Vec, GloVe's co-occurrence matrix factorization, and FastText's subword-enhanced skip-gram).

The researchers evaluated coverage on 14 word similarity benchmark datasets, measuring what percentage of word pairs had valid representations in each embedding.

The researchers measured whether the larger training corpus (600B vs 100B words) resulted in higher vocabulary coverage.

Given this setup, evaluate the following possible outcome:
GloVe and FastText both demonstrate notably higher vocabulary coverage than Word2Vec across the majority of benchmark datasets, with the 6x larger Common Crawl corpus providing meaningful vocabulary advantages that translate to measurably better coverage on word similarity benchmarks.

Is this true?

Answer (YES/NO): YES